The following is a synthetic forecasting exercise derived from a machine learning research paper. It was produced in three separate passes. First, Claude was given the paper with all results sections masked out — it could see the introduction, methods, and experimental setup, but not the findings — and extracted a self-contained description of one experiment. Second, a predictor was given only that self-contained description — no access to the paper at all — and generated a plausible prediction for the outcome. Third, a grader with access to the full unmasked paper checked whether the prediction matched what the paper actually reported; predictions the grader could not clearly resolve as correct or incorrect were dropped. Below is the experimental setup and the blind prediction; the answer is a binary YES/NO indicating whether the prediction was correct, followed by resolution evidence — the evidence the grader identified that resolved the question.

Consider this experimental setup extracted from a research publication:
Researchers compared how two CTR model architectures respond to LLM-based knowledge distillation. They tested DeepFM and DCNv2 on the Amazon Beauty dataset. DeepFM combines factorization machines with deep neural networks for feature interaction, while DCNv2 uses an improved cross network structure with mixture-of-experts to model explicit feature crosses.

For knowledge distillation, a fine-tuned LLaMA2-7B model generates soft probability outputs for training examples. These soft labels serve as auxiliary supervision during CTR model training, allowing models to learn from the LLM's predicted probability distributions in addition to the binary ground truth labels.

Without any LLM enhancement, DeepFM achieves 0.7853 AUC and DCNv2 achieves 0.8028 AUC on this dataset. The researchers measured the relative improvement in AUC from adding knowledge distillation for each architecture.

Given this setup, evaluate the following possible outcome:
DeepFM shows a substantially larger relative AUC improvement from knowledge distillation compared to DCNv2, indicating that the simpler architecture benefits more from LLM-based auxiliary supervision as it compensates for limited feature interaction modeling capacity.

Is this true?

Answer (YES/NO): YES